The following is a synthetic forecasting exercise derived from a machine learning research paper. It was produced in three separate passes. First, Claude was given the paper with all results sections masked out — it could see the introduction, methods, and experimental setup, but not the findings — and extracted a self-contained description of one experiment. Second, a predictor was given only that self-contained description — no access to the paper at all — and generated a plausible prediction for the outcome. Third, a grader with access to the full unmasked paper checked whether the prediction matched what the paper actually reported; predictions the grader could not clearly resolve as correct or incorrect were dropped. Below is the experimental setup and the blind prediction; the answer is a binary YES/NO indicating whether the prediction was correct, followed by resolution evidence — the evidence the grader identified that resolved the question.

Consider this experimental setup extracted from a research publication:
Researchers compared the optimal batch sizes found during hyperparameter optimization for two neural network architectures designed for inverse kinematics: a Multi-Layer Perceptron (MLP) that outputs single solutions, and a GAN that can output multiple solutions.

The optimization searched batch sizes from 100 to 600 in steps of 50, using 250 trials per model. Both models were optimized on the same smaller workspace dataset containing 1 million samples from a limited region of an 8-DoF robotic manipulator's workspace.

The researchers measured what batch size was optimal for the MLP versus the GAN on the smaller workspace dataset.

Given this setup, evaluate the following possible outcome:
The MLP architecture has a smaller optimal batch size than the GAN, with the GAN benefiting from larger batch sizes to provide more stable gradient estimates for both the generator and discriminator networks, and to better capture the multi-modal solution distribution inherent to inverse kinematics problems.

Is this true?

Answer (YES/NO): YES